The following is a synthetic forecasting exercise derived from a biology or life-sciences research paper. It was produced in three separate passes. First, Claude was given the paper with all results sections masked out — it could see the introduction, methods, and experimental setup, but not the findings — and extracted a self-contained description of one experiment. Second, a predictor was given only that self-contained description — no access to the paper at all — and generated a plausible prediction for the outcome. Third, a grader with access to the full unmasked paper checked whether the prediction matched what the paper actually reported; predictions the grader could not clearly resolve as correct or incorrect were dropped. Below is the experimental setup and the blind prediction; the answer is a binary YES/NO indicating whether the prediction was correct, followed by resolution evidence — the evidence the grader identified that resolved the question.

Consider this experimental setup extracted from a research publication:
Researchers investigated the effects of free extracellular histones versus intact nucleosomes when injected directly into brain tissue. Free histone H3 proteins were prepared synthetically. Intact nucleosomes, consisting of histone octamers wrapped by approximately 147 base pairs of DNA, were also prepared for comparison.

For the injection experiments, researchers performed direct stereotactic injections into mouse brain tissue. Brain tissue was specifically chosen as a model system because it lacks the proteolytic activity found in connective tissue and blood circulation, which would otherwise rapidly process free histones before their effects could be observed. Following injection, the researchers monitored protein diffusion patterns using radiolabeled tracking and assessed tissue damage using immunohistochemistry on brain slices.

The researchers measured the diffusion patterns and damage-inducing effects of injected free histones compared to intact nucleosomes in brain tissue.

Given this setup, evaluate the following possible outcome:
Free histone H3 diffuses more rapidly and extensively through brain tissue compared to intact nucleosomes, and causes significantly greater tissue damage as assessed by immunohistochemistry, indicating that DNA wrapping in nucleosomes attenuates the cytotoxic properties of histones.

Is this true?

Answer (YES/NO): NO